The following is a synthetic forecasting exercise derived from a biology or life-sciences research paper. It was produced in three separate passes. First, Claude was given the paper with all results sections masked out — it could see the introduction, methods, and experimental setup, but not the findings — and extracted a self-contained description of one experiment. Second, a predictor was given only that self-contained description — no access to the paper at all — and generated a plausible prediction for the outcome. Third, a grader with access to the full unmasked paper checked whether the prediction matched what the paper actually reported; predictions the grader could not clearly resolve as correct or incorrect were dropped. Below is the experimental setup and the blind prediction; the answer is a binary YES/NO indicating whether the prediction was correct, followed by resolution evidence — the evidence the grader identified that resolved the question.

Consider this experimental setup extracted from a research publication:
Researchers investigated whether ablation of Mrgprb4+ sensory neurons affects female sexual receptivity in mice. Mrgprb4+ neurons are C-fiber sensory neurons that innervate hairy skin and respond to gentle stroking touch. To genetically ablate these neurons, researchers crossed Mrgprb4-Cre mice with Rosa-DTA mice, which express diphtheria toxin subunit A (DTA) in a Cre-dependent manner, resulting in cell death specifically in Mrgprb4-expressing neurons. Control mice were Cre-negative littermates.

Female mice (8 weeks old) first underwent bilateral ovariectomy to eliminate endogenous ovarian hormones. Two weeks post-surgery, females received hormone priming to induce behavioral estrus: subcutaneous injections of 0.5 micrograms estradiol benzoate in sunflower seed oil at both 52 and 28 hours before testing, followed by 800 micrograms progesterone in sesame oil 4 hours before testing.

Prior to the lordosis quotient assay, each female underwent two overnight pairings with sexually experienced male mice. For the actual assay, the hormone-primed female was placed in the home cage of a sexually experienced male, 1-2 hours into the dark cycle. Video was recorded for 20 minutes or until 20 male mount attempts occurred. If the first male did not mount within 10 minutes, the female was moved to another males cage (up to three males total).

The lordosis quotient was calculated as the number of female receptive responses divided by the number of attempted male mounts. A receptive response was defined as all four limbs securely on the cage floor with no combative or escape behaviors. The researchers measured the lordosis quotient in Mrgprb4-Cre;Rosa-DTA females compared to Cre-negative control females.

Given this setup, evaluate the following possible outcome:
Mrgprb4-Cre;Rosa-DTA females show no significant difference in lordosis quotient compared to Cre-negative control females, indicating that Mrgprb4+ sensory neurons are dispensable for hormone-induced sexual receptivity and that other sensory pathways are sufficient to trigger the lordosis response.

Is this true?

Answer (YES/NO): NO